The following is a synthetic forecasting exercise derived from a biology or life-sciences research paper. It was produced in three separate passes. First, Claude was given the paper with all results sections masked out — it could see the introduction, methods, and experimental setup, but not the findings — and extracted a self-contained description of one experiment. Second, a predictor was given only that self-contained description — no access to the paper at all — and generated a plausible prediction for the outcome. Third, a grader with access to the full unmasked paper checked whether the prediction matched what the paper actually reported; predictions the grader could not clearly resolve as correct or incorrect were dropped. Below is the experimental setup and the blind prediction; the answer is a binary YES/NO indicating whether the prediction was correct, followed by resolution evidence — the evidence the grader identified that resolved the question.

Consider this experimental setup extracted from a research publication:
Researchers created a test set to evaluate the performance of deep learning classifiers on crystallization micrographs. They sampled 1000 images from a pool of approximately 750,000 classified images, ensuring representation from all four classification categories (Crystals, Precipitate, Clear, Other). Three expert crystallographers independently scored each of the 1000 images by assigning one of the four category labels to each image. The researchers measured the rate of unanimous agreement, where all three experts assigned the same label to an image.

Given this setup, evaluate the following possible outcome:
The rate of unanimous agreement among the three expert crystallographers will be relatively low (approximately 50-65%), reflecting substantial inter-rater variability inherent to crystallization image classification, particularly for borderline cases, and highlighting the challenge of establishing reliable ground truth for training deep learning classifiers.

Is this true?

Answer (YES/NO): YES